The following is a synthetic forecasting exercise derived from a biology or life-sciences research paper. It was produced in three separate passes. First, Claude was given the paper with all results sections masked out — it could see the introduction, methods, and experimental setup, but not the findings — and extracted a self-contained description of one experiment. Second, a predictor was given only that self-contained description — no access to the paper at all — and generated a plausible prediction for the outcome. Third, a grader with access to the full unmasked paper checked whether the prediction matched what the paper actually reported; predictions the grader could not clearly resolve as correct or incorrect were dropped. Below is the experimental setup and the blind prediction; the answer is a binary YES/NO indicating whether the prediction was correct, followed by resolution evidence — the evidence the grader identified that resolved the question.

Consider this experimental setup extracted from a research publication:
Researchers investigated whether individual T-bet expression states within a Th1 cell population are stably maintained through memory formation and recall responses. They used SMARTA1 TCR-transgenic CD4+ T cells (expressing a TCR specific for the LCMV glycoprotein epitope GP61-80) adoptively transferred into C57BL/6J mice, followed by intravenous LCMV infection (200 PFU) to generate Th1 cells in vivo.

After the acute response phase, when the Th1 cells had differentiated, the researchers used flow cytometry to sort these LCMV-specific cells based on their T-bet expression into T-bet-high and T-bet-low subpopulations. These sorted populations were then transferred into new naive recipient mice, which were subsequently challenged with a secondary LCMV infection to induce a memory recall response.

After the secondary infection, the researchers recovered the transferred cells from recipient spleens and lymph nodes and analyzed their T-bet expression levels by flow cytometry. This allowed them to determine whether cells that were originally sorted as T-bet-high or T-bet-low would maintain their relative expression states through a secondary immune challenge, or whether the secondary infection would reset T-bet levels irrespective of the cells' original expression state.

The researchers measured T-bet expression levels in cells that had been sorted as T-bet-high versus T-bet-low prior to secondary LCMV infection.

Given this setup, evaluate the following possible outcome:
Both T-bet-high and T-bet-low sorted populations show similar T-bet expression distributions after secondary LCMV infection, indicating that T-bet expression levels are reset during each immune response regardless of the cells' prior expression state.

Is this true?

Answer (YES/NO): NO